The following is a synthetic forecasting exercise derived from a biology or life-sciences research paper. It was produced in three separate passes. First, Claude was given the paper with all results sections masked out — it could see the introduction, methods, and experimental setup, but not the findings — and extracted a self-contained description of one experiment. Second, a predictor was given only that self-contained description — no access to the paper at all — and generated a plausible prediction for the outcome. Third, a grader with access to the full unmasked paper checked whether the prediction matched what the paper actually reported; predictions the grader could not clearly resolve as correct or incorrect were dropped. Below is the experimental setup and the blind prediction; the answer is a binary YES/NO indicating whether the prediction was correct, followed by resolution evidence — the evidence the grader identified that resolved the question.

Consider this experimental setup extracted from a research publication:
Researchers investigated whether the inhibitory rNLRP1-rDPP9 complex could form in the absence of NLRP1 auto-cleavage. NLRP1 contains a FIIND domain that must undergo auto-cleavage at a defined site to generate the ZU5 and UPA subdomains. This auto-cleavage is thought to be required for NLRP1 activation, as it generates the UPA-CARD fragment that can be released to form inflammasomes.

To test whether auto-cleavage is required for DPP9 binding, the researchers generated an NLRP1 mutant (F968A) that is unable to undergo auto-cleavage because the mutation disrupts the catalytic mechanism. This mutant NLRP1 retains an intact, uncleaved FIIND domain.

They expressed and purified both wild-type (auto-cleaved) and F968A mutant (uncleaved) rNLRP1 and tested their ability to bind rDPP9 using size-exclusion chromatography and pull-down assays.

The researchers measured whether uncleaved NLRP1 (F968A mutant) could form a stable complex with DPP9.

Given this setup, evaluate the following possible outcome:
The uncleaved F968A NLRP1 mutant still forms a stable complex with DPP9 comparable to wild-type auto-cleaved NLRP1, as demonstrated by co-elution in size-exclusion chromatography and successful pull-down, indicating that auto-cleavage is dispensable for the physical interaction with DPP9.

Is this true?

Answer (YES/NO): NO